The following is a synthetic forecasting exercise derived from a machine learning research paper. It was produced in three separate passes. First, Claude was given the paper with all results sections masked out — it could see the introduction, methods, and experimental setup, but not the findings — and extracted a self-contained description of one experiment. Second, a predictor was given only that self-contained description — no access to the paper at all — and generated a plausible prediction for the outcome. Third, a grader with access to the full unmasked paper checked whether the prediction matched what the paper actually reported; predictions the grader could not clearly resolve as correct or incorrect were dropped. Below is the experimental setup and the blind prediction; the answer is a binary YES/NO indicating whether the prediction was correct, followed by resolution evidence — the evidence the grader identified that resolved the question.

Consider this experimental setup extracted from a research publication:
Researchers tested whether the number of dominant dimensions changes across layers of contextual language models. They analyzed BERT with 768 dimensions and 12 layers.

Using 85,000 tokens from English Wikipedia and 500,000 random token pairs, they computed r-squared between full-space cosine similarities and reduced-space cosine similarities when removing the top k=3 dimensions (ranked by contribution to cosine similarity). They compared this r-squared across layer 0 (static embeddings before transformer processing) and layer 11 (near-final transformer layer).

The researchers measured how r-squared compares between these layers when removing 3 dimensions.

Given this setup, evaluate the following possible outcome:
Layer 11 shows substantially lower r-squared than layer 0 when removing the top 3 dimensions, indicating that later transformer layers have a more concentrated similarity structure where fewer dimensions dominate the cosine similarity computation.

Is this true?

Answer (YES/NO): YES